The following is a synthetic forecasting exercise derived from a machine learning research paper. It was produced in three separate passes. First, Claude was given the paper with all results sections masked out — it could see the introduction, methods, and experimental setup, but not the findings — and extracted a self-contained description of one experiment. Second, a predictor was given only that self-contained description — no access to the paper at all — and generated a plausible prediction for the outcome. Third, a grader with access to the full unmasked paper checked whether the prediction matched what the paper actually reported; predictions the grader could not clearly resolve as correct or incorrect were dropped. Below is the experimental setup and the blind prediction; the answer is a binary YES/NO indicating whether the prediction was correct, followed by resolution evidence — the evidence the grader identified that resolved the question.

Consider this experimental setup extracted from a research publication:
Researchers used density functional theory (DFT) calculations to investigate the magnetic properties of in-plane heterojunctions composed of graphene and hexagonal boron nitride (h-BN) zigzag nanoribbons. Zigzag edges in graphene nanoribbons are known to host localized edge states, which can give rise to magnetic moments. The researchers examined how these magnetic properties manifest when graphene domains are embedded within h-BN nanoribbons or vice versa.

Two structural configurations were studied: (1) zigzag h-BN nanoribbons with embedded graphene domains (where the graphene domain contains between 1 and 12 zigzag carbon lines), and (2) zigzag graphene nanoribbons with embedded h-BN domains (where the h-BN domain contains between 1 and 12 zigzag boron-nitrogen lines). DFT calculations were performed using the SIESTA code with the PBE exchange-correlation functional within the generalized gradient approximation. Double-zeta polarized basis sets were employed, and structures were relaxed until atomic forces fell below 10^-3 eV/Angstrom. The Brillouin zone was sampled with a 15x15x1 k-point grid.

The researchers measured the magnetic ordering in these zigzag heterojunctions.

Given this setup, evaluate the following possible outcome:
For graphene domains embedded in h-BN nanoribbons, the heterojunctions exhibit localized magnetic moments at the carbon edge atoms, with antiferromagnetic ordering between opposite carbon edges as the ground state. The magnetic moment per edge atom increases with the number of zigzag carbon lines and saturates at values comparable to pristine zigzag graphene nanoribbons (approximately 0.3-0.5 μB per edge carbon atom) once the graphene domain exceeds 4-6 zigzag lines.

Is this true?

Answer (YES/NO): NO